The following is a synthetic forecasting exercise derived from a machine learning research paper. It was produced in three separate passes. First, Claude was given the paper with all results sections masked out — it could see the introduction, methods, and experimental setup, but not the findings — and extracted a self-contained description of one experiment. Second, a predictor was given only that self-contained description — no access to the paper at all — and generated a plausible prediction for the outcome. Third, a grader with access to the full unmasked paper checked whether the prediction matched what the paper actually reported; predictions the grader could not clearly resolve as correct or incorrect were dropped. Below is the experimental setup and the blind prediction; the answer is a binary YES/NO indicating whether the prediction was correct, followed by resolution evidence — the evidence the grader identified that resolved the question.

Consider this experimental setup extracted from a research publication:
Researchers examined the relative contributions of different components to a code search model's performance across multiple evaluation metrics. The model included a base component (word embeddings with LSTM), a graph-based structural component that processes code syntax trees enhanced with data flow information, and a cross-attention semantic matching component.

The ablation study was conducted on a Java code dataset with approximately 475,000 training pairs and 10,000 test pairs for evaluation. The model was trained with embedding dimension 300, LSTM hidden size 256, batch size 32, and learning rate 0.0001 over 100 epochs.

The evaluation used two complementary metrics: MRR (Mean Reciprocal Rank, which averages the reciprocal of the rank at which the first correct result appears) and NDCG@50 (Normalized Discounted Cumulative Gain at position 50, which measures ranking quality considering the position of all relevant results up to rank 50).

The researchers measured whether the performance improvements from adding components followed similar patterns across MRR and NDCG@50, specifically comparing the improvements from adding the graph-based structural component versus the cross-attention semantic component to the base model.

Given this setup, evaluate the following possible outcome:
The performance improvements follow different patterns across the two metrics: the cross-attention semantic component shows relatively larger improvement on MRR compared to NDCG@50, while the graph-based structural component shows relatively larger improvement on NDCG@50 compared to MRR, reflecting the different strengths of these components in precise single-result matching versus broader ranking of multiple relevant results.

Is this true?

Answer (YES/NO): NO